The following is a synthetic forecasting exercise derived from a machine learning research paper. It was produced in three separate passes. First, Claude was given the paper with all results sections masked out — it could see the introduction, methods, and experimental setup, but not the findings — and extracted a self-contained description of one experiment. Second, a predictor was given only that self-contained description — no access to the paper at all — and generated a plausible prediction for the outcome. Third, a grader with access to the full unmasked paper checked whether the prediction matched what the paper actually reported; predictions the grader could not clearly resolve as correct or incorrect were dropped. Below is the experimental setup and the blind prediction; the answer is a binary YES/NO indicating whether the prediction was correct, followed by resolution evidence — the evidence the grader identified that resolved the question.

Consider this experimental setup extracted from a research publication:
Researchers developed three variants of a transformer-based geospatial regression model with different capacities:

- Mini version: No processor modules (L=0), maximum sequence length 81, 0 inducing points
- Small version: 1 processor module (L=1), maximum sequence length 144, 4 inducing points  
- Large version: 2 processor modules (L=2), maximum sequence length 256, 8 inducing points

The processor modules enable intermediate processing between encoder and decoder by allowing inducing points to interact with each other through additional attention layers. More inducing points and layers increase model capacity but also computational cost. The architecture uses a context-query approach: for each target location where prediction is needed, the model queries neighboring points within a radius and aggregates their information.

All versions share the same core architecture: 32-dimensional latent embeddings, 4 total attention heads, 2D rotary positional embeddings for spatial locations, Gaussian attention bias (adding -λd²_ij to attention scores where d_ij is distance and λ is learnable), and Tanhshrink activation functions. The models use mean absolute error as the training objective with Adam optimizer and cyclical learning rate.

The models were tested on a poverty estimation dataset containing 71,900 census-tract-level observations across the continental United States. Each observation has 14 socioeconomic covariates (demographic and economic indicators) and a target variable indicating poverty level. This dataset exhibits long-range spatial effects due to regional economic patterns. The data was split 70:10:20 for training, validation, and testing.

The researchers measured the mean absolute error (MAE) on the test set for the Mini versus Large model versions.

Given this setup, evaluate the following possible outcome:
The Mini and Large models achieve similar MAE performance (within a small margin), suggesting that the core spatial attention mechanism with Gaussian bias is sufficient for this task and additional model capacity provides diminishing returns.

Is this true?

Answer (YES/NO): YES